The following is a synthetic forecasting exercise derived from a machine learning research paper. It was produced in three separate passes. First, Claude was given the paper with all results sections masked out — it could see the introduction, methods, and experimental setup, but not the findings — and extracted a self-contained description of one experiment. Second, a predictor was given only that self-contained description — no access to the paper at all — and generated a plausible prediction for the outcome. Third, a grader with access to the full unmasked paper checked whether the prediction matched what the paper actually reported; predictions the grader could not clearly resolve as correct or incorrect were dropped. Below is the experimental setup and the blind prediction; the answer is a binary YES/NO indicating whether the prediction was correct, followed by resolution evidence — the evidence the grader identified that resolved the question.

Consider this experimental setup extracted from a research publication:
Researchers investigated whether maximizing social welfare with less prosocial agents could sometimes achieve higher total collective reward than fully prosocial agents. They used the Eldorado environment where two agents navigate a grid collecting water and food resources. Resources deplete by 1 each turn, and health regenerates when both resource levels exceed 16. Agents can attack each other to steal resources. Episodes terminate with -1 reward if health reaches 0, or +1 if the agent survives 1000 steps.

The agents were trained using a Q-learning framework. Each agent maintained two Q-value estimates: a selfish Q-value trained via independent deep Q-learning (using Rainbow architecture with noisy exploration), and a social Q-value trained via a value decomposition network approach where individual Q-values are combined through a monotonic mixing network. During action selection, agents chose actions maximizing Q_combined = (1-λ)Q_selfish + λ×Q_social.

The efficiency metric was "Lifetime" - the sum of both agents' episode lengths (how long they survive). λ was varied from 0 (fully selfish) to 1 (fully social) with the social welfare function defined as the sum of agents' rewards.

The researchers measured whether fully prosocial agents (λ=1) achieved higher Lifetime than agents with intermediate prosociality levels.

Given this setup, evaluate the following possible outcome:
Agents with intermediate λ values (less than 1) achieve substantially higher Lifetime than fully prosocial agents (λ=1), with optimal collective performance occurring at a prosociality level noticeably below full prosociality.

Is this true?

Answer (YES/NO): NO